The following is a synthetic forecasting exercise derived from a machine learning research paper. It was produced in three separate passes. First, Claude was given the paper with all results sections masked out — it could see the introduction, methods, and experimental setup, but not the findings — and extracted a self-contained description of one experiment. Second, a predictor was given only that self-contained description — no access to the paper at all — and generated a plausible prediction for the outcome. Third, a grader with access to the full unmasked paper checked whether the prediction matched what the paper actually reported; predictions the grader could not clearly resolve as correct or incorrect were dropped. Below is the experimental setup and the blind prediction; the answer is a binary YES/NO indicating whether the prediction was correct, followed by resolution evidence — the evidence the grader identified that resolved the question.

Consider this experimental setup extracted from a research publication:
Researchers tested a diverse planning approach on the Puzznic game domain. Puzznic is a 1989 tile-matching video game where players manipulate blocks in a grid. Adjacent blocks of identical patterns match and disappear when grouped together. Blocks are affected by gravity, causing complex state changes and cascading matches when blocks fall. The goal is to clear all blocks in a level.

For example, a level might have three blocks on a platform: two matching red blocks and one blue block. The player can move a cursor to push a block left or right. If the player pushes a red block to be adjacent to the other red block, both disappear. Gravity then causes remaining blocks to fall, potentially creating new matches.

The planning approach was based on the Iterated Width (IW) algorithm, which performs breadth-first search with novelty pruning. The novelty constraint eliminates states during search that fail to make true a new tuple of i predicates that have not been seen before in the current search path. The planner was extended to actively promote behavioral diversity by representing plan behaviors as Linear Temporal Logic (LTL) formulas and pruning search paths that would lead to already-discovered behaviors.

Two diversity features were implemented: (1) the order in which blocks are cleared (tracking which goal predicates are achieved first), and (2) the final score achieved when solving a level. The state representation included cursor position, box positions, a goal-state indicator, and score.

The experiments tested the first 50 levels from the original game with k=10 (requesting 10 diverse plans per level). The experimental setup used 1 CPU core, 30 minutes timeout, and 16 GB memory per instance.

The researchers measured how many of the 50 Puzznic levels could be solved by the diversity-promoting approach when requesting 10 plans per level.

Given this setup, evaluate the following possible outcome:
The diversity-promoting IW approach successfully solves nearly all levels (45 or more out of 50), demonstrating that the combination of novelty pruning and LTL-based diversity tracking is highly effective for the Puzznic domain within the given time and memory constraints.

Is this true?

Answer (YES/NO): NO